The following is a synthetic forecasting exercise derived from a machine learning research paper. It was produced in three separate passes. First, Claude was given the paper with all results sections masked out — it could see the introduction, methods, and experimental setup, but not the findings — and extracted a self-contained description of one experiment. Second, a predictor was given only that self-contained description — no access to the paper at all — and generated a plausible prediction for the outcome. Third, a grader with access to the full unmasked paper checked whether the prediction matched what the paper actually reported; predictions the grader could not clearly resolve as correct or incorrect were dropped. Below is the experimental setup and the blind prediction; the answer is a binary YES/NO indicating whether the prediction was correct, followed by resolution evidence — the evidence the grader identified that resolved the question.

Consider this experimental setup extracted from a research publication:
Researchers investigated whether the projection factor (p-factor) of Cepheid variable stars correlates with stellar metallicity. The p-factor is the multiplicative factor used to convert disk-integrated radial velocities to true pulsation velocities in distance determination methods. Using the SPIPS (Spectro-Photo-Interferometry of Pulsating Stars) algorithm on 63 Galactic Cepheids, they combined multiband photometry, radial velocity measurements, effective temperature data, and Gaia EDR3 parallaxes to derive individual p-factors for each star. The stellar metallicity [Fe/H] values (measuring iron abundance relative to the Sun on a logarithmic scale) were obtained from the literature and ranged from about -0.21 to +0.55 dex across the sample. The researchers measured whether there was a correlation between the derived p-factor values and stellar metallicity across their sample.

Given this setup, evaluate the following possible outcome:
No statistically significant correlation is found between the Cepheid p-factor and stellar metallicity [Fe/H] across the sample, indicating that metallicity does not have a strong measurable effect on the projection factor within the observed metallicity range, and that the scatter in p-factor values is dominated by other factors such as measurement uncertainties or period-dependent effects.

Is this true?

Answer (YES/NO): YES